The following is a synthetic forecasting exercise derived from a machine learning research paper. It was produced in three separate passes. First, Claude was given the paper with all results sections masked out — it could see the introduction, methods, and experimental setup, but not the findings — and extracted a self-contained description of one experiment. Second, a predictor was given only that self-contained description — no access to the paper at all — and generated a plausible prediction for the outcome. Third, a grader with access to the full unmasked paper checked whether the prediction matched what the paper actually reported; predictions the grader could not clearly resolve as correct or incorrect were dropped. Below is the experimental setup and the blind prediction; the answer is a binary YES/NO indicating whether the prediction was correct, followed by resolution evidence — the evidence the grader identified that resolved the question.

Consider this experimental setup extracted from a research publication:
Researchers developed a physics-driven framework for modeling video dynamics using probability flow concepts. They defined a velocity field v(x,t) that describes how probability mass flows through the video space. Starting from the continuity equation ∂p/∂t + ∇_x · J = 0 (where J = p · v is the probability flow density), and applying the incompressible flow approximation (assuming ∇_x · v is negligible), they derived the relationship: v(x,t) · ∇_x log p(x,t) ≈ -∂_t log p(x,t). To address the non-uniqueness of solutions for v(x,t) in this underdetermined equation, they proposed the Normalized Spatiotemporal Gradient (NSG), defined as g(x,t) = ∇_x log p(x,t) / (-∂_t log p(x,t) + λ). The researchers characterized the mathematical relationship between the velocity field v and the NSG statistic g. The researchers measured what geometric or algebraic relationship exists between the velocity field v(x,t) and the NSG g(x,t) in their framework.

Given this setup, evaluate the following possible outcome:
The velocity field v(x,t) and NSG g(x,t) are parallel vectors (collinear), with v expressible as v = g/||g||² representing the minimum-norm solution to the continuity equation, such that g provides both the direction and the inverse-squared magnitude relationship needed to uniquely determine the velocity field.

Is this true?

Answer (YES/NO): NO